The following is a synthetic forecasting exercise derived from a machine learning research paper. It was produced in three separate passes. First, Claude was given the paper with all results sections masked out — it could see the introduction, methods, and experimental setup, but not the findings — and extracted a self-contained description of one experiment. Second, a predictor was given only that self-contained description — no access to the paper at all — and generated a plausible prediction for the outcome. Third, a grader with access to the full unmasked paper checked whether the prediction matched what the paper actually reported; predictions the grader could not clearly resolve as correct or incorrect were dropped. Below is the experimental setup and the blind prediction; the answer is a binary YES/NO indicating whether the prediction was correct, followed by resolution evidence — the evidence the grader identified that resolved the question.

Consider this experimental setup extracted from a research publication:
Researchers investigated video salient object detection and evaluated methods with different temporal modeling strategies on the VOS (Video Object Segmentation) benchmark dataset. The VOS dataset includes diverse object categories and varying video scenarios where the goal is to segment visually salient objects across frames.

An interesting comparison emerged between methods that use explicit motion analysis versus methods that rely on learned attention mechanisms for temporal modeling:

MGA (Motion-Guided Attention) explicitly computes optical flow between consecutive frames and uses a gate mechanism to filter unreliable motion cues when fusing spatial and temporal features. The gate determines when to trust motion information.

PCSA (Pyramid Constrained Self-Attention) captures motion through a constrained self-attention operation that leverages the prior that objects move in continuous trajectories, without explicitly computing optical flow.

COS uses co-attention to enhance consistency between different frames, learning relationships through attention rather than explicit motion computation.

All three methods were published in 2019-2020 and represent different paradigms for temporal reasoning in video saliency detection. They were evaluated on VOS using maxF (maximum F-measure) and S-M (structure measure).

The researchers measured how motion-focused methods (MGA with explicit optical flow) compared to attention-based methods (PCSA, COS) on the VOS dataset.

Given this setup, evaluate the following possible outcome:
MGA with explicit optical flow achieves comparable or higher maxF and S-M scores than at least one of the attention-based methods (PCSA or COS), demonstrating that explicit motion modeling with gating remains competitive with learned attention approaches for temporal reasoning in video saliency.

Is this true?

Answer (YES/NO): NO